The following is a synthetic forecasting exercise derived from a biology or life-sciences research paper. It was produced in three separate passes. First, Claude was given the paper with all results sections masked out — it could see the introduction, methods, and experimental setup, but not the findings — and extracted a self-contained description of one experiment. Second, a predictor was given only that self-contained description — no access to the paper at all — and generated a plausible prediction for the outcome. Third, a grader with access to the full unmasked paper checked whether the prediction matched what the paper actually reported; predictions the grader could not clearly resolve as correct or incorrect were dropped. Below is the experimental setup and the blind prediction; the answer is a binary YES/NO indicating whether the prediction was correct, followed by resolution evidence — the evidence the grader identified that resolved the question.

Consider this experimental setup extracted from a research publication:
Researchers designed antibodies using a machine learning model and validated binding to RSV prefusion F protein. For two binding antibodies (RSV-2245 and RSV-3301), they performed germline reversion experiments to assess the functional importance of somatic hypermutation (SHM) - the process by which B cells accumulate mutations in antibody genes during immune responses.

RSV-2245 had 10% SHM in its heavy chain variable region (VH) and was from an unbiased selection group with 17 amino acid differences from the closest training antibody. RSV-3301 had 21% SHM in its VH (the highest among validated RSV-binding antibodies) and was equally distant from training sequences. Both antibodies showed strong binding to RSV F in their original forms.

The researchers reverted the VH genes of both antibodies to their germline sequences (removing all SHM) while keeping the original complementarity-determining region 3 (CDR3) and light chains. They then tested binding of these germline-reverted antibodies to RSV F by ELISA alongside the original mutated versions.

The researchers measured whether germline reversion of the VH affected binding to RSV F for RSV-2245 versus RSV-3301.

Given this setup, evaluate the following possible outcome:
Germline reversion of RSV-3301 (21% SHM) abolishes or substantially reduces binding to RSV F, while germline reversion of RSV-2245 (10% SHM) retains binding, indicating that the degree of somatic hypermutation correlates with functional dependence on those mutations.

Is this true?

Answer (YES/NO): YES